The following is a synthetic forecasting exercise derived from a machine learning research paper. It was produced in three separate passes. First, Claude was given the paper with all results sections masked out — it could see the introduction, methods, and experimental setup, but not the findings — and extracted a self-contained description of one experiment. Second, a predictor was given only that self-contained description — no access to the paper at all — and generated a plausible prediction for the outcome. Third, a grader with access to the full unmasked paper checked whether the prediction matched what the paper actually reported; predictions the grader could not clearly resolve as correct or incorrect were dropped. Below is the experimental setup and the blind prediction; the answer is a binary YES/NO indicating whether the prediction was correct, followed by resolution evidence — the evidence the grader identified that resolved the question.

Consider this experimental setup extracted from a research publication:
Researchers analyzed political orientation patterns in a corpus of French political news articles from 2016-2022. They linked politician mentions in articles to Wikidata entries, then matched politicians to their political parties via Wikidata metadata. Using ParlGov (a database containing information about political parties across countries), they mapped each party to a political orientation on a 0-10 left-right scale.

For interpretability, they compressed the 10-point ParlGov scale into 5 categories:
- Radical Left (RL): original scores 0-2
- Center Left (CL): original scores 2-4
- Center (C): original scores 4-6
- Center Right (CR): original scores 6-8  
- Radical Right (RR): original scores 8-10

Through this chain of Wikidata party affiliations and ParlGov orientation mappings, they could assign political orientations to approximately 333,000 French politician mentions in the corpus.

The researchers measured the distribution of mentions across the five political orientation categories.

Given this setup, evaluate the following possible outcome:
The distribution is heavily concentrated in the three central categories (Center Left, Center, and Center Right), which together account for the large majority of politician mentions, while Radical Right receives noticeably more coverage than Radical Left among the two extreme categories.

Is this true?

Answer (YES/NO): YES